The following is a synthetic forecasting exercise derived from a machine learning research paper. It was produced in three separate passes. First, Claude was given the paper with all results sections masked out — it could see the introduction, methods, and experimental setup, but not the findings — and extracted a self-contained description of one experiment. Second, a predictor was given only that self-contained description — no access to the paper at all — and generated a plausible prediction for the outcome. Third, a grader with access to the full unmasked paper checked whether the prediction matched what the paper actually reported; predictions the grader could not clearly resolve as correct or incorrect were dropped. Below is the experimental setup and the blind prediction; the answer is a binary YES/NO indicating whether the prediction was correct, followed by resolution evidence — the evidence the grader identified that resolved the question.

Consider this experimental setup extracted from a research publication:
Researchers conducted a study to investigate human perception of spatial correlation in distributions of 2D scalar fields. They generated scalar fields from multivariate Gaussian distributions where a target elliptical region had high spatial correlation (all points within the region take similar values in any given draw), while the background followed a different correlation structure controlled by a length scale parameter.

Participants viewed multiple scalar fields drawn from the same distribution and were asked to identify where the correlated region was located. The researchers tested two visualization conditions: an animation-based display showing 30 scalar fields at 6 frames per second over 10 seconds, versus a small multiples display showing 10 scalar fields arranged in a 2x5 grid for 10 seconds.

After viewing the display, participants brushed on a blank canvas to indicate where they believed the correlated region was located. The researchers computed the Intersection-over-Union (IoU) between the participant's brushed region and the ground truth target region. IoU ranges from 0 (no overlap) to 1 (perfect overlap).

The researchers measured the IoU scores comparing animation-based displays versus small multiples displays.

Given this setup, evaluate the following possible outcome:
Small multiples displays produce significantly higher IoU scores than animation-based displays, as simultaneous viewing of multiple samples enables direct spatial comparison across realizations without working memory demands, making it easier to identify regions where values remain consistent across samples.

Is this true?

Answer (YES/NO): NO